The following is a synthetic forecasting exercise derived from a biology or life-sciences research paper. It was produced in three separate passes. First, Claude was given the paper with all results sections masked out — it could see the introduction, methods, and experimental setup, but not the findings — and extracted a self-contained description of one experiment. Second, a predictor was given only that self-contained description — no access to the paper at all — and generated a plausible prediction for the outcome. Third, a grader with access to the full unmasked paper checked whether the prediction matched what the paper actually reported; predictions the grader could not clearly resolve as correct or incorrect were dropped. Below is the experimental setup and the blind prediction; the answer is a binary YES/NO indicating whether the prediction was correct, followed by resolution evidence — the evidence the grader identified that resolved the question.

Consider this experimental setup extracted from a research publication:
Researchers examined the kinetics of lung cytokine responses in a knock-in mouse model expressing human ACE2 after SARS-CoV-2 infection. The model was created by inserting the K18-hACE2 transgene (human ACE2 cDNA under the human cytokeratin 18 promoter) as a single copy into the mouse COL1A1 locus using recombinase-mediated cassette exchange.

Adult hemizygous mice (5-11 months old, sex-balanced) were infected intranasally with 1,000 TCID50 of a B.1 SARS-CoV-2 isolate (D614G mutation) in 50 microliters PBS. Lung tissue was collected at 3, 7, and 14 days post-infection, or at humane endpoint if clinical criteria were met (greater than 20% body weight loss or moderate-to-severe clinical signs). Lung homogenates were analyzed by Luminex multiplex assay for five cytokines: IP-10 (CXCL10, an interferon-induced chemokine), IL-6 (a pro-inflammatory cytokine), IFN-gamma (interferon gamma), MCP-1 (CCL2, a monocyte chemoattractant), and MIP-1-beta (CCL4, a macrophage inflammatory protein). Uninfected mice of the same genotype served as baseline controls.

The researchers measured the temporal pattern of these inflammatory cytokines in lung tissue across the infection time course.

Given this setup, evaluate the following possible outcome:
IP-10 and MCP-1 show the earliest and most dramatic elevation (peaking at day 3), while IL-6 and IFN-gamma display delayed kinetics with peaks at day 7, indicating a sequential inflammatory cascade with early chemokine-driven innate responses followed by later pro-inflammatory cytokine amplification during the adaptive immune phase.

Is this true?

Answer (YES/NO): NO